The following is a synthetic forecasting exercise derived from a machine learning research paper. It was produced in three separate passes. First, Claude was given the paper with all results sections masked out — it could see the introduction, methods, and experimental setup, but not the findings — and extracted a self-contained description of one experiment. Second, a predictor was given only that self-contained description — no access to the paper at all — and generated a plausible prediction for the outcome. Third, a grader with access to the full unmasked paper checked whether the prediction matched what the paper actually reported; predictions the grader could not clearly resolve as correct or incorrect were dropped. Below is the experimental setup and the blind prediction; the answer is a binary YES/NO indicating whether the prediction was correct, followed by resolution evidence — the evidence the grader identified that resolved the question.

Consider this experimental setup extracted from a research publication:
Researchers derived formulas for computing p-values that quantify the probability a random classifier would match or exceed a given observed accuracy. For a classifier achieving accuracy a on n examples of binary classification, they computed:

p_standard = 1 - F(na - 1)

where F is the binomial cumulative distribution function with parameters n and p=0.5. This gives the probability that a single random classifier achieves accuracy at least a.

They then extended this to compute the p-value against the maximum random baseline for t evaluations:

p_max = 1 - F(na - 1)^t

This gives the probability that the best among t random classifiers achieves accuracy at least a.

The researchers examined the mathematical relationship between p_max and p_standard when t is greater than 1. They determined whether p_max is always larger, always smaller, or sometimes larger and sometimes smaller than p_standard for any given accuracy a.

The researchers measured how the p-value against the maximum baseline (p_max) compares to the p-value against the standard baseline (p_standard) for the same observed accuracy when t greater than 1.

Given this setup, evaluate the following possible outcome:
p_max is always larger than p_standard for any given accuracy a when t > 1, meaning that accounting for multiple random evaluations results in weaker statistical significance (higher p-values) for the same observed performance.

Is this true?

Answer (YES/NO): YES